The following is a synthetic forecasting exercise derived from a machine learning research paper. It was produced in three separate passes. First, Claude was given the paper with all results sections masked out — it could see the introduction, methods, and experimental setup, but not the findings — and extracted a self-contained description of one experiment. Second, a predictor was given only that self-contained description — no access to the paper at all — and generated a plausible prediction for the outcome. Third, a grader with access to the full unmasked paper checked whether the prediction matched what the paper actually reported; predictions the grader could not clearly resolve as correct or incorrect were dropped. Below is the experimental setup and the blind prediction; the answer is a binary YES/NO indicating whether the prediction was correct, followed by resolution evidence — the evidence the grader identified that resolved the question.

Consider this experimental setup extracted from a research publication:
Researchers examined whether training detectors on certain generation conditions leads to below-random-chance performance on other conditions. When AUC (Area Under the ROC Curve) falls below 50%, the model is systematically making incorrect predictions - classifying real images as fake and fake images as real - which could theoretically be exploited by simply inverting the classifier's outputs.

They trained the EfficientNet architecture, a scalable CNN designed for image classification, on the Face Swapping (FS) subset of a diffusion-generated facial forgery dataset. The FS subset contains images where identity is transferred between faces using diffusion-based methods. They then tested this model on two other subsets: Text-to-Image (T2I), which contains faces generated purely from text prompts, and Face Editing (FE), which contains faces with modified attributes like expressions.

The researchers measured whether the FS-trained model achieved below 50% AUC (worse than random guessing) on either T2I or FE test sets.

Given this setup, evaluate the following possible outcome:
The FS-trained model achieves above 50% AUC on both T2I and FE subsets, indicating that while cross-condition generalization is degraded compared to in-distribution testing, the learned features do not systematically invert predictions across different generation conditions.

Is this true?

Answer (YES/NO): NO